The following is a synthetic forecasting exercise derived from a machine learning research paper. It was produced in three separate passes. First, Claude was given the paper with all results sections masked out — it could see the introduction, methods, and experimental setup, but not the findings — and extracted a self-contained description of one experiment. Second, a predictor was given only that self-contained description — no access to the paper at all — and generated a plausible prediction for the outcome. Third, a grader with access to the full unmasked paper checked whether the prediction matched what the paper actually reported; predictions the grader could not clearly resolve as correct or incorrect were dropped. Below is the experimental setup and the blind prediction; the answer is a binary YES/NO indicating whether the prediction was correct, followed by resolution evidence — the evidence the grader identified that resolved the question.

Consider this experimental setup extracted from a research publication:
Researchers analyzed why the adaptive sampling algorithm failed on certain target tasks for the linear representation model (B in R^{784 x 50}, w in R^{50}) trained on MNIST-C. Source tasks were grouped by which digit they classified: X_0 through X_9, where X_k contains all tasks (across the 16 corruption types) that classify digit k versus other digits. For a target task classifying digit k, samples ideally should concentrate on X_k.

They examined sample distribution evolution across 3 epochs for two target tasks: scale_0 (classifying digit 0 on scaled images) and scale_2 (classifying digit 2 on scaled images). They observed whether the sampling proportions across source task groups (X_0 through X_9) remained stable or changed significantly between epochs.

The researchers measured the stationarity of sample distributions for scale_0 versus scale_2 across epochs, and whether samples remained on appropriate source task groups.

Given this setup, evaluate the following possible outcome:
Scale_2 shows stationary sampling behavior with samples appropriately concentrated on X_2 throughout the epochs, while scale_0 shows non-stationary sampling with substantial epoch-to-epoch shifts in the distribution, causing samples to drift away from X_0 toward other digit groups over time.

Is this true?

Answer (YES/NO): NO